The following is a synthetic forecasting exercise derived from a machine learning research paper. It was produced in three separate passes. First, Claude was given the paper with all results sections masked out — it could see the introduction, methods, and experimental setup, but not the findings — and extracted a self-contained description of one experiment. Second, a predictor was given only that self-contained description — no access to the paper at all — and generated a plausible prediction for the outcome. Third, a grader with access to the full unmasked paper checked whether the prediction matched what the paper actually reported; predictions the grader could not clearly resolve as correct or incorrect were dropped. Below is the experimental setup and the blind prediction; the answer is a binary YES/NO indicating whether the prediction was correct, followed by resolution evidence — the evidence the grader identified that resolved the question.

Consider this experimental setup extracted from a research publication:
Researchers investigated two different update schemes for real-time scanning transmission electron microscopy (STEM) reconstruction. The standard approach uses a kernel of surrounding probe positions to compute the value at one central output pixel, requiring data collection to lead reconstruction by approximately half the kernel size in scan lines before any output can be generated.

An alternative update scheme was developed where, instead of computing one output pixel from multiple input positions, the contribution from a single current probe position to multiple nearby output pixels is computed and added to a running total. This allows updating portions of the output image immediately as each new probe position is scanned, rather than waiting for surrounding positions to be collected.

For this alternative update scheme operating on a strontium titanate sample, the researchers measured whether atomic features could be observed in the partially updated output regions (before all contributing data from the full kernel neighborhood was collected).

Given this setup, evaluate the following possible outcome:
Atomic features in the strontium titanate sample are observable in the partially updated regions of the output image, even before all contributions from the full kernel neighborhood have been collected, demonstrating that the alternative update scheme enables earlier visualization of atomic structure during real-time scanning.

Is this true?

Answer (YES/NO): YES